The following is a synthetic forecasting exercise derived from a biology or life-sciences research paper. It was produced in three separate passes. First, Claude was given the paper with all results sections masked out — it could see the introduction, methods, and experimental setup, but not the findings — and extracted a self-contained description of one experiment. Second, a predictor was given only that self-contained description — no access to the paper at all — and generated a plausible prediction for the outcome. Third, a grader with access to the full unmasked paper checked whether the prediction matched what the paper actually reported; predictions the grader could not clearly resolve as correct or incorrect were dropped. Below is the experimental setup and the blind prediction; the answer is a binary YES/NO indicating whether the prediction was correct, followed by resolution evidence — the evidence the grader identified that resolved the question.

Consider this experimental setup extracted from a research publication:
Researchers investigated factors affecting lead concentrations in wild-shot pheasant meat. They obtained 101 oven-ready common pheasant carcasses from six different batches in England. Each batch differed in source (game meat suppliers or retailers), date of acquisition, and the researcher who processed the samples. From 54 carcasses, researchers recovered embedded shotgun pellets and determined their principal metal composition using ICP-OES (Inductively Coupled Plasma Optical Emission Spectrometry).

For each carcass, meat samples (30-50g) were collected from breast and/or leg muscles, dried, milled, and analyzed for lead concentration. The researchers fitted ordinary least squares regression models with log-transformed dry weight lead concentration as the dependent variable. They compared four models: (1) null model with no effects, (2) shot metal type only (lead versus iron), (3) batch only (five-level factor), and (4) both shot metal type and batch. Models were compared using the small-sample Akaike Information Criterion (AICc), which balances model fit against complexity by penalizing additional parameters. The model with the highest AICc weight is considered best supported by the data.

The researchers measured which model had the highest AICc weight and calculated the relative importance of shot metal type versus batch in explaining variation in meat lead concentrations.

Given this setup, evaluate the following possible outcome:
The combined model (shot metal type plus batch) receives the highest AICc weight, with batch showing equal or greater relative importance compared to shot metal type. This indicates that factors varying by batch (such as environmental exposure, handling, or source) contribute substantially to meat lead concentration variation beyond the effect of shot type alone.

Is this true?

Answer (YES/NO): NO